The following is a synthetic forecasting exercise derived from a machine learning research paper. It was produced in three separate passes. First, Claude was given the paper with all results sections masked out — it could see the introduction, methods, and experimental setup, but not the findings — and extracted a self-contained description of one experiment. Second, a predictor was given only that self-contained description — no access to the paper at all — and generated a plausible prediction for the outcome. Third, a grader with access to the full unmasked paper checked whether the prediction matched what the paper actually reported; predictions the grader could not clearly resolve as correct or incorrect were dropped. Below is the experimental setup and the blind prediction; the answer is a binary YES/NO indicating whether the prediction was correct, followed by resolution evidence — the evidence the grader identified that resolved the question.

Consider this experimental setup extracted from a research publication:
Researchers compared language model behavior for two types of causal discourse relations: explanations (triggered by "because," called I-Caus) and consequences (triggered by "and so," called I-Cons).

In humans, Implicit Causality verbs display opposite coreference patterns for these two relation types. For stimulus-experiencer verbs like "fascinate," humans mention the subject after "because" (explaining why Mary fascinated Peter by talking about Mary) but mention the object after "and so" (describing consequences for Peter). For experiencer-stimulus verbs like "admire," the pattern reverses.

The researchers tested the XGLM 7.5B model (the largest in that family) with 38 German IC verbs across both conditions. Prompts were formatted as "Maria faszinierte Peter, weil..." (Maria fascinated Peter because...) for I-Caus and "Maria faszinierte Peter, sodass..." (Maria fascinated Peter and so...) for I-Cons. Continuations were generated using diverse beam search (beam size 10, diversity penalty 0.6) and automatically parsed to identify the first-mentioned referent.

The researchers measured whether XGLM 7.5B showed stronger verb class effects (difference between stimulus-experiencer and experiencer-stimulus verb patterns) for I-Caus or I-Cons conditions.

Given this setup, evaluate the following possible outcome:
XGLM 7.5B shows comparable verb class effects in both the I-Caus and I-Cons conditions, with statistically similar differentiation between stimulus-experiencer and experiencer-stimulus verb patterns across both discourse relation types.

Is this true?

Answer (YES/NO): NO